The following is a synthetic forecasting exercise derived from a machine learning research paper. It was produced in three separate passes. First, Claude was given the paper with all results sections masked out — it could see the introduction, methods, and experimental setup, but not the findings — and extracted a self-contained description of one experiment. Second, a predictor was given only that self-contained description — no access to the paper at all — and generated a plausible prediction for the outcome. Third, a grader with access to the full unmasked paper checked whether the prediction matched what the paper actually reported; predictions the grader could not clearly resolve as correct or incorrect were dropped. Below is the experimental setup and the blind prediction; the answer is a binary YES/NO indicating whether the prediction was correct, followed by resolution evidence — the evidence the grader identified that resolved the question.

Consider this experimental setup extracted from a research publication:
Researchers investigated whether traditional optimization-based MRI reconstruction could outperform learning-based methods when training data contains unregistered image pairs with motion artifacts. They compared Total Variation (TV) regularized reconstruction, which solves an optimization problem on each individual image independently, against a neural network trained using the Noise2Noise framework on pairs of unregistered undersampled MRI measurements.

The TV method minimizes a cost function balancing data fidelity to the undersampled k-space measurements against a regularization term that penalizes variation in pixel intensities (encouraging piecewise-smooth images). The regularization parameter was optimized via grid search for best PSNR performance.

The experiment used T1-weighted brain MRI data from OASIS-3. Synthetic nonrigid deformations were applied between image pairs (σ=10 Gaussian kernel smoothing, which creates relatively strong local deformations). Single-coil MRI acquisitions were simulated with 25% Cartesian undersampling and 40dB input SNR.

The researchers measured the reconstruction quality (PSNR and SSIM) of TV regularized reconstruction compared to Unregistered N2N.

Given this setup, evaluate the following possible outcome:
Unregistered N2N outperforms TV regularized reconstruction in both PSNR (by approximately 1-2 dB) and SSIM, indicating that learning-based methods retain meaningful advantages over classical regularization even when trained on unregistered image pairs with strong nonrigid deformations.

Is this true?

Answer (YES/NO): NO